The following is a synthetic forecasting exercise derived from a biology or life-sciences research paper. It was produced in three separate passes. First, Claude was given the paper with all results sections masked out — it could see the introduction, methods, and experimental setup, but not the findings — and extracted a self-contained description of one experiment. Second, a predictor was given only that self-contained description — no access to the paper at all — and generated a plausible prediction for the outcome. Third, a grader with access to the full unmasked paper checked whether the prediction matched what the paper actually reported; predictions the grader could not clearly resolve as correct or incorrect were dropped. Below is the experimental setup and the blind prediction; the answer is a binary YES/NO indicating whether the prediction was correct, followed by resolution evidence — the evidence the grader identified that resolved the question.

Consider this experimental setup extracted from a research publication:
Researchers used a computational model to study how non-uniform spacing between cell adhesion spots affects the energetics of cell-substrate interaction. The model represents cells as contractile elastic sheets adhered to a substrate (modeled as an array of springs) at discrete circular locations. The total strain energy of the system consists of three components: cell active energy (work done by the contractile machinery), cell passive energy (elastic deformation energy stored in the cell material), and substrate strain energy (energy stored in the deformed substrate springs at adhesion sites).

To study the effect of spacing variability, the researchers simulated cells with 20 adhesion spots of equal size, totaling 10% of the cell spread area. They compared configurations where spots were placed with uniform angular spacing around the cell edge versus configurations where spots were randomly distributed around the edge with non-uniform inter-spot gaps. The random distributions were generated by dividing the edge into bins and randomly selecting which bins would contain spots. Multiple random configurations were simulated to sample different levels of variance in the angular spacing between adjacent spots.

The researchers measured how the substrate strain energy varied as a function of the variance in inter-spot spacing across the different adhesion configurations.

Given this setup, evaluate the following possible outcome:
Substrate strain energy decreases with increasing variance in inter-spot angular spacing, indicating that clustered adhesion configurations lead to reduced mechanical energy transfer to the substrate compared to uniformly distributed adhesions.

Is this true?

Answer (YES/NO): YES